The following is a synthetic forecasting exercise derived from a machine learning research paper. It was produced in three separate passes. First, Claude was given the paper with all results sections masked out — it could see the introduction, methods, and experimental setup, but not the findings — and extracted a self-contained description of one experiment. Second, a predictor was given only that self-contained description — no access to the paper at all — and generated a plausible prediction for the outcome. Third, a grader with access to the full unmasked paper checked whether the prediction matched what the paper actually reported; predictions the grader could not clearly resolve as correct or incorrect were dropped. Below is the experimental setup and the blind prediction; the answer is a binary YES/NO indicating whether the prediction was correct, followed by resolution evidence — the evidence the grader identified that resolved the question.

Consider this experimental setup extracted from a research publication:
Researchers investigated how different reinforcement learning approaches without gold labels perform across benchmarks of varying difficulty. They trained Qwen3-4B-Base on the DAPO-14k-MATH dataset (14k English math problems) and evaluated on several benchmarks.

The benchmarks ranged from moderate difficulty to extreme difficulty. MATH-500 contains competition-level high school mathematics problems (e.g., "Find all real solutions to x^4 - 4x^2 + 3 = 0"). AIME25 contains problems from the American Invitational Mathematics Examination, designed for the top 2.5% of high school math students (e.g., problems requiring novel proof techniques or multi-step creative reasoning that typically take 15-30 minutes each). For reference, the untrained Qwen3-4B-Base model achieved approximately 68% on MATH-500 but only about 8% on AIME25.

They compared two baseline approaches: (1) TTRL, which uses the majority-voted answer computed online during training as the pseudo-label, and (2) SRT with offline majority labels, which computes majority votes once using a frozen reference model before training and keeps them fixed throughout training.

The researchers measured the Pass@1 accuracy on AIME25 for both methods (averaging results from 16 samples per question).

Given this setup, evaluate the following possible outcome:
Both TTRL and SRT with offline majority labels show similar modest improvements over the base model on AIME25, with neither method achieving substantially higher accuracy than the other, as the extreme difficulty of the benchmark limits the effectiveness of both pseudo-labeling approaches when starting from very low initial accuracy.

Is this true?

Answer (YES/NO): NO